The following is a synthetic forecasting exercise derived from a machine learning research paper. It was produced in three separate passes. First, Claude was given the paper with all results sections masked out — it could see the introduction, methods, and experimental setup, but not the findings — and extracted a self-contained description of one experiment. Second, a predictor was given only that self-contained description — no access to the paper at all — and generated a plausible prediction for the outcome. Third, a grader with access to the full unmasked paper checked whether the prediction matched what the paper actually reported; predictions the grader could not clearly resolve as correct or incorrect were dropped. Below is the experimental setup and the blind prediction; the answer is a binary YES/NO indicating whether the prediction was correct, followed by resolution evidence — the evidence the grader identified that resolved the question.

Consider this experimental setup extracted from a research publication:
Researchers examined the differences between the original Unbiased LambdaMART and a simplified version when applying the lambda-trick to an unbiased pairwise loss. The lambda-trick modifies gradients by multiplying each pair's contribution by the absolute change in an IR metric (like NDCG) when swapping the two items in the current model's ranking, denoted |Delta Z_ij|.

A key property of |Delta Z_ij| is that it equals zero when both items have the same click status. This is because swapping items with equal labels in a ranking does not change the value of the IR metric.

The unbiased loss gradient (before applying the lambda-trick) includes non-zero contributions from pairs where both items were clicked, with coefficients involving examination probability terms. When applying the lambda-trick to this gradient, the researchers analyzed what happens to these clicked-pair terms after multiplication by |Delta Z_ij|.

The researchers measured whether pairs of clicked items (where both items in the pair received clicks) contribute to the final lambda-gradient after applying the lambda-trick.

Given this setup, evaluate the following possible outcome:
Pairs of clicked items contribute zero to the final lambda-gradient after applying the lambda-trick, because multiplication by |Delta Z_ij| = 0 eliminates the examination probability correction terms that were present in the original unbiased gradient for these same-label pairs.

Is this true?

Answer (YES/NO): YES